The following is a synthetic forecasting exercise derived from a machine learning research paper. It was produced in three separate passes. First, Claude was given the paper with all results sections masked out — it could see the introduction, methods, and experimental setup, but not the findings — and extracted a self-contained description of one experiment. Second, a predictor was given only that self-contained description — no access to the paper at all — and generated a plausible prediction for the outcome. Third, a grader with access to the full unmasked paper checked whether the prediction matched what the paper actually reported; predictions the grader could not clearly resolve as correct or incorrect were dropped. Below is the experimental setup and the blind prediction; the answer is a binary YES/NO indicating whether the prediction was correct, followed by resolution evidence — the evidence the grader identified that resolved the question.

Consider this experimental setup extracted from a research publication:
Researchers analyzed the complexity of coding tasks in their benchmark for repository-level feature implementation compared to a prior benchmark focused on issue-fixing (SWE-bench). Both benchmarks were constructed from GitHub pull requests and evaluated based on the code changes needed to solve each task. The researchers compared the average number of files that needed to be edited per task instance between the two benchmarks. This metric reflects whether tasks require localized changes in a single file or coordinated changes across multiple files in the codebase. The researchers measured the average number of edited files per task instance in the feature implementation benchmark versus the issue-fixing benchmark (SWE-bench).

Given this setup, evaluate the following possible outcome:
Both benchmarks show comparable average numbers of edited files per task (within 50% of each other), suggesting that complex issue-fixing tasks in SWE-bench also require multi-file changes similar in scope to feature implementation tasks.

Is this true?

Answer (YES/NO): NO